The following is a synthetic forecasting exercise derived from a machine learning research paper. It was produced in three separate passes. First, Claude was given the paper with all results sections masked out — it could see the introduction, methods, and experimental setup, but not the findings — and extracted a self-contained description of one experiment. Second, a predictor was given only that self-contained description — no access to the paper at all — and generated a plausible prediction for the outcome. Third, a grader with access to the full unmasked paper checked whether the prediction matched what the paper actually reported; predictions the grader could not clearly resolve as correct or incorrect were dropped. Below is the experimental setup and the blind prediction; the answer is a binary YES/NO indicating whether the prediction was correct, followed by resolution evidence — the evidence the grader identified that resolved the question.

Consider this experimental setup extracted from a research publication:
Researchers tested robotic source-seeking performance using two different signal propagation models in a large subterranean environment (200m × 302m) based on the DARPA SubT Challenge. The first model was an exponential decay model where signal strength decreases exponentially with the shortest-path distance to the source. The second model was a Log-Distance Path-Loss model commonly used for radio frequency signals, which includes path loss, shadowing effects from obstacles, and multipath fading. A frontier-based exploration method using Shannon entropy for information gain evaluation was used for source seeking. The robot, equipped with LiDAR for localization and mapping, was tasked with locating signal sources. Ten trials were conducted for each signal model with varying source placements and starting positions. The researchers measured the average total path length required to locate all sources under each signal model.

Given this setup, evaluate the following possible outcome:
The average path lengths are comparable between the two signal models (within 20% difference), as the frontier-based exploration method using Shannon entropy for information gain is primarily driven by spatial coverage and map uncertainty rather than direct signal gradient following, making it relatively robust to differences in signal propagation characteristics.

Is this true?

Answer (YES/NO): NO